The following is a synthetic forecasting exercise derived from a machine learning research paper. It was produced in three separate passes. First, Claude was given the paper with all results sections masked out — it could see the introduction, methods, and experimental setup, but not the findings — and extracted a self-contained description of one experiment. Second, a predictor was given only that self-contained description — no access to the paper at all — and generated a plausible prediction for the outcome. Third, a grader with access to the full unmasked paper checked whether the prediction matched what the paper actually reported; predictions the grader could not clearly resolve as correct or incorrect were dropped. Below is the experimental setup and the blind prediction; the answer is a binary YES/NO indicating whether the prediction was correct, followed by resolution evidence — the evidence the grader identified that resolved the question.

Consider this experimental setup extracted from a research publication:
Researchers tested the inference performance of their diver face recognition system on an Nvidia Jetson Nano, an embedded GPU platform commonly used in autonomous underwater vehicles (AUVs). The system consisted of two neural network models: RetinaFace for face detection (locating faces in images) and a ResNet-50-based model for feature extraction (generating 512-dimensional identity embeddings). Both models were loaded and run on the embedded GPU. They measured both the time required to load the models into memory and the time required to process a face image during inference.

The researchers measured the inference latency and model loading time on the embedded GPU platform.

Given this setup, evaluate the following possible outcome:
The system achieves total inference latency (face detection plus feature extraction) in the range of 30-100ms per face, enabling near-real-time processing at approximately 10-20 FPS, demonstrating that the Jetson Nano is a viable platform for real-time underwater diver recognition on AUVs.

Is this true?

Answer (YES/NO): NO